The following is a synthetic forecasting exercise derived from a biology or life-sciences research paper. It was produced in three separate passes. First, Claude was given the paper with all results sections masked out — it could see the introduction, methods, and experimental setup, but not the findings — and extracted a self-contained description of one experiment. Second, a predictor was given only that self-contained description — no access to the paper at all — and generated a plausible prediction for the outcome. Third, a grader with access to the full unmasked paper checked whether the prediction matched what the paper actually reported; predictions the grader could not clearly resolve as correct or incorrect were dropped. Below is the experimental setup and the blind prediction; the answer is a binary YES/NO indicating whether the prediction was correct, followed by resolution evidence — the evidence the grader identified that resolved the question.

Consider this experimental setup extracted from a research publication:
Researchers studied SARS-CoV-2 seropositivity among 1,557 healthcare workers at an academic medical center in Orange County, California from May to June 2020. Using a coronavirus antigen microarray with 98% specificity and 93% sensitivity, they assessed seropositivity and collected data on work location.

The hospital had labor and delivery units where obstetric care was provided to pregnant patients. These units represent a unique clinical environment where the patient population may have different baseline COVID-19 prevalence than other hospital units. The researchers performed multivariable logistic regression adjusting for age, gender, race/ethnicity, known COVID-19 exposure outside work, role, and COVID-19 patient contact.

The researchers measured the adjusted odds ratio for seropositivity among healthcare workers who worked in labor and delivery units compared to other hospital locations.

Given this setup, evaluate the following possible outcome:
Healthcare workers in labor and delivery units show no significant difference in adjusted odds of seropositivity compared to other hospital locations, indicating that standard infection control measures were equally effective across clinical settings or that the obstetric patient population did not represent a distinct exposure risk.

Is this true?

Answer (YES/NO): NO